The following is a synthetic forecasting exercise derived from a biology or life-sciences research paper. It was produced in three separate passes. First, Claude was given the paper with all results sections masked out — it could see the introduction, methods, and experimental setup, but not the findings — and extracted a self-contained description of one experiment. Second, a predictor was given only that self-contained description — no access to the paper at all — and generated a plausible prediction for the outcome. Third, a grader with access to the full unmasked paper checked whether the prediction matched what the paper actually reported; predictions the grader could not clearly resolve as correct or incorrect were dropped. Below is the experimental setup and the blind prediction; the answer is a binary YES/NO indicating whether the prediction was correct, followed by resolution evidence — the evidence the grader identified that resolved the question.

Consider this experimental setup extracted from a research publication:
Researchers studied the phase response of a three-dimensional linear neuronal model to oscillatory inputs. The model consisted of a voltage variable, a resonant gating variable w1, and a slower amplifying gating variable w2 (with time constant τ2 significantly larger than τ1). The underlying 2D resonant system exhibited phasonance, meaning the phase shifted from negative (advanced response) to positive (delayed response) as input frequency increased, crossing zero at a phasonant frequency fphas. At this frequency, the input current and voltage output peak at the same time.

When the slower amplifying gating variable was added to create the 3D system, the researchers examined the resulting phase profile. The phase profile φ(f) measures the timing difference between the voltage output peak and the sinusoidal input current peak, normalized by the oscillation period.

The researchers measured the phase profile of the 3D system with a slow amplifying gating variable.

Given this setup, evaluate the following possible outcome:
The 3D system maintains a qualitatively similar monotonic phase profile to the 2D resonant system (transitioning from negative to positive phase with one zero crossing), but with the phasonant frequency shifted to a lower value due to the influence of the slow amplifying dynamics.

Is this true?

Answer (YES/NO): NO